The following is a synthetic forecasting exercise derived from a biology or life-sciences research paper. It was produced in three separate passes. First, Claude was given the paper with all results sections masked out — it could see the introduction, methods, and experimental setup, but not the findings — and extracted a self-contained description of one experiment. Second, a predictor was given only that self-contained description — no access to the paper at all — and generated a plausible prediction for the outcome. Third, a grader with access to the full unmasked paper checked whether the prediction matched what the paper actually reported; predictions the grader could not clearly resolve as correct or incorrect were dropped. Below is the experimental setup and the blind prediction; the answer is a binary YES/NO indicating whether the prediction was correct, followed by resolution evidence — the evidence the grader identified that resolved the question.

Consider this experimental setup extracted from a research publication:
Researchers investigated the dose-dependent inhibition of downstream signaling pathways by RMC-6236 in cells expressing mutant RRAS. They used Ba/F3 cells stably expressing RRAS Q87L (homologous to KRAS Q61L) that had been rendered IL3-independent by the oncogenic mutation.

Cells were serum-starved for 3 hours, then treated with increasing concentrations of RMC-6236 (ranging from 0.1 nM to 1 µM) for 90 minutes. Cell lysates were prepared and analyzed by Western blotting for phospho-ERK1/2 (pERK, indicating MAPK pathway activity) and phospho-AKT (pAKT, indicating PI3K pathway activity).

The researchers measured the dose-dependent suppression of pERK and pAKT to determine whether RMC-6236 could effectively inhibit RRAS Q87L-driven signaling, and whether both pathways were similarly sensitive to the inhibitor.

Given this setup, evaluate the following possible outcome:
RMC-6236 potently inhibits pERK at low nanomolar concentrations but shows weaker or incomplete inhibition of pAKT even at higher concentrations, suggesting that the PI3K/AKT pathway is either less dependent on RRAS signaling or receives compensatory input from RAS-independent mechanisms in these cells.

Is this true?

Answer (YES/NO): NO